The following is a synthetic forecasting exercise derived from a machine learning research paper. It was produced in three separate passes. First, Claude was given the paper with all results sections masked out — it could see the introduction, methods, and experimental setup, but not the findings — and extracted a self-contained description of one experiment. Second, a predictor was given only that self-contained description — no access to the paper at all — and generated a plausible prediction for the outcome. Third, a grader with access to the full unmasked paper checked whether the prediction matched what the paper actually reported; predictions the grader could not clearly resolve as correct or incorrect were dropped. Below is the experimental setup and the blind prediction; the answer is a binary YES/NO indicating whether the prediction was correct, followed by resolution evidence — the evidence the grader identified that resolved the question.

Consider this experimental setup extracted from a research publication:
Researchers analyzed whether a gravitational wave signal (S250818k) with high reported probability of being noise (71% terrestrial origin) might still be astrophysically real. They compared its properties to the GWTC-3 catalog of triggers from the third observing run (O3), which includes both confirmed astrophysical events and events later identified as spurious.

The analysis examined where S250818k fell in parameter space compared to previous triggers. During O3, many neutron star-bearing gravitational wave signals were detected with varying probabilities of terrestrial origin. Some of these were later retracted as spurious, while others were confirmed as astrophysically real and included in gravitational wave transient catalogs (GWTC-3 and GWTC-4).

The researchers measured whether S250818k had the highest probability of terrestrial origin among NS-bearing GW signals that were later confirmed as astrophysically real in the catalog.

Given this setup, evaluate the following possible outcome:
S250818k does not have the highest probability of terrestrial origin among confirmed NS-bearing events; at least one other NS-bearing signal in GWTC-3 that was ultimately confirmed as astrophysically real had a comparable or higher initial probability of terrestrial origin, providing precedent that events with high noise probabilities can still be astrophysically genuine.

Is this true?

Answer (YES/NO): YES